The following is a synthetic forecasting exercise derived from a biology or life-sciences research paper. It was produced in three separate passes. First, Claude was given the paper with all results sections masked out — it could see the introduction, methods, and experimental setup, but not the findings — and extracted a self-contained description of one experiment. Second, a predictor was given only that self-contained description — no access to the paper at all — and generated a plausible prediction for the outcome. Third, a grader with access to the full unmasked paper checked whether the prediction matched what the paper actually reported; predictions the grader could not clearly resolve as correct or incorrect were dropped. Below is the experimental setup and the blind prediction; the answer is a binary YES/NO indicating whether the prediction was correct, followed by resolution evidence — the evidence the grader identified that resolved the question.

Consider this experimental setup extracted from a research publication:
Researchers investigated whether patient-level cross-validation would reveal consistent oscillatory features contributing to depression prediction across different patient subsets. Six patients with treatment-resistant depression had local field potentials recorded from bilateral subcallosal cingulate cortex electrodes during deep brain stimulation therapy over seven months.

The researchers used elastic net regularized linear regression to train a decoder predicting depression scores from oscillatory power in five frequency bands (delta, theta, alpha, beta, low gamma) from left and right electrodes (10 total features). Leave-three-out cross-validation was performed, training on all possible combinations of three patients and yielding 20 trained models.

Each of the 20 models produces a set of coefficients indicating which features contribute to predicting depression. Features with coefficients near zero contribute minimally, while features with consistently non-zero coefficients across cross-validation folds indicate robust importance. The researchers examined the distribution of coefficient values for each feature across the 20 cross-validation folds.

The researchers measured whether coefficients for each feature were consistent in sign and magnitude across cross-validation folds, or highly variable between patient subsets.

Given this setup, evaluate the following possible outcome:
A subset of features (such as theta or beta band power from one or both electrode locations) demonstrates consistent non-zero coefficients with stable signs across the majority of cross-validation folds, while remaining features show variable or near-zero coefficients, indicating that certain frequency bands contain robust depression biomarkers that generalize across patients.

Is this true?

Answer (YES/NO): YES